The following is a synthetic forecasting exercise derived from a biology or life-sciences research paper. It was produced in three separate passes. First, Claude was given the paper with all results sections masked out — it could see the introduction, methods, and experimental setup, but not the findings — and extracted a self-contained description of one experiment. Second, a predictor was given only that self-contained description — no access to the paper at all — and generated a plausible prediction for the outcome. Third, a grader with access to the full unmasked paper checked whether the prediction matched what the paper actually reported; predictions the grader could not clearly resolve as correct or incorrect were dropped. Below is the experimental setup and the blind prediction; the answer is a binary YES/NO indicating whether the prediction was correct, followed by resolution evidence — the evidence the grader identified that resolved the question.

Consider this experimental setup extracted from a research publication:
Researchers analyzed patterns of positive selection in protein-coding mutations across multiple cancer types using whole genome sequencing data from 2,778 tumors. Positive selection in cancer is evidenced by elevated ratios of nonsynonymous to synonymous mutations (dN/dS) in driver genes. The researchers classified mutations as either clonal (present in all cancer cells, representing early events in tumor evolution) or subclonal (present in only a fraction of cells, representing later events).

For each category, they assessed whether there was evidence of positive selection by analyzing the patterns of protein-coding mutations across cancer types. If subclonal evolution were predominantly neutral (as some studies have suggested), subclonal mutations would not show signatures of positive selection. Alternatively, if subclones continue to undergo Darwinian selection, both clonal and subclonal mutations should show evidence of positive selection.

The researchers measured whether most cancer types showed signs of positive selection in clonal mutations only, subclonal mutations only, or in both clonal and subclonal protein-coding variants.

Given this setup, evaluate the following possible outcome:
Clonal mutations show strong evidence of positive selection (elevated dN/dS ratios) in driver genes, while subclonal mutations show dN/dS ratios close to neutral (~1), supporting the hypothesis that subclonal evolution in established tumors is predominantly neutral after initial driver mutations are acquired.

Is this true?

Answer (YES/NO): NO